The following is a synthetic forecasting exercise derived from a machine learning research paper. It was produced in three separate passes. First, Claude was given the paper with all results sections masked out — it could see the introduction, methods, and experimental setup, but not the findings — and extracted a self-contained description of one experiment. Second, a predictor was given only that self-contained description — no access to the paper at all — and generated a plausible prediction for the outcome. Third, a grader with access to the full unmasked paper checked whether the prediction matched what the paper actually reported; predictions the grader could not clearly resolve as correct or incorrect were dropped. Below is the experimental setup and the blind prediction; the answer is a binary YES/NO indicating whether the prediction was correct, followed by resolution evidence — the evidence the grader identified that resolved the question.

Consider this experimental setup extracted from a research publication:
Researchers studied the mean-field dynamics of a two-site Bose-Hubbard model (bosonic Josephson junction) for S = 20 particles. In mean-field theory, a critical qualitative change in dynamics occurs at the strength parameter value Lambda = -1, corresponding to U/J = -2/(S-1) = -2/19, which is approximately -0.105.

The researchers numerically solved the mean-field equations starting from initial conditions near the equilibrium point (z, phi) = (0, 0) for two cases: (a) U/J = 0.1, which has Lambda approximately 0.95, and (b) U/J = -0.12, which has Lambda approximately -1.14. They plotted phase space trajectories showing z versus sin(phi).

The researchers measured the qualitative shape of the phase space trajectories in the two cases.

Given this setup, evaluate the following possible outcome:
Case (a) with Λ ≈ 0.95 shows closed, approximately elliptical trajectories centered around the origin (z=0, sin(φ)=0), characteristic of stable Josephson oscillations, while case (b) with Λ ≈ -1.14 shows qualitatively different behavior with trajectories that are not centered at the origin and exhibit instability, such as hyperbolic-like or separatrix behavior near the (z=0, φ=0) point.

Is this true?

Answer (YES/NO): YES